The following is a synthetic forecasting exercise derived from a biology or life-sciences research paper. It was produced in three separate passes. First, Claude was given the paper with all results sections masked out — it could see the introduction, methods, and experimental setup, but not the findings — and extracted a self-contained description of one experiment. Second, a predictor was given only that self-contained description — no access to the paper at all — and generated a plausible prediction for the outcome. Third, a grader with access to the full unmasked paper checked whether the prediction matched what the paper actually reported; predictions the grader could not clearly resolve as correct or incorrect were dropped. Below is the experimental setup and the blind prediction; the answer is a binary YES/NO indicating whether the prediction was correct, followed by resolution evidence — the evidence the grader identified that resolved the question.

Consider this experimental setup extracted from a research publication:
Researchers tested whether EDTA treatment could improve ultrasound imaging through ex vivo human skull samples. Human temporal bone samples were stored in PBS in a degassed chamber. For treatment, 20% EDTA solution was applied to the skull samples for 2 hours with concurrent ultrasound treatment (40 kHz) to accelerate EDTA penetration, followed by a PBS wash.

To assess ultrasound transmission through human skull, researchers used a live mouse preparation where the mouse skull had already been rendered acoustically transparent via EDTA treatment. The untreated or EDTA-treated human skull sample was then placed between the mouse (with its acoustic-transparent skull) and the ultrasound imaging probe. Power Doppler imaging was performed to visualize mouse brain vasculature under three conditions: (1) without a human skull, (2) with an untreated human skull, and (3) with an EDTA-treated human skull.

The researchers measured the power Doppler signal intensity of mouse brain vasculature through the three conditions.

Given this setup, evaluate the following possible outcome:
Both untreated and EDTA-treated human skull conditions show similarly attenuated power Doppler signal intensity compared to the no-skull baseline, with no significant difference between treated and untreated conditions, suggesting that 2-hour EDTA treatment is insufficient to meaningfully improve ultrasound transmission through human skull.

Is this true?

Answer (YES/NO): NO